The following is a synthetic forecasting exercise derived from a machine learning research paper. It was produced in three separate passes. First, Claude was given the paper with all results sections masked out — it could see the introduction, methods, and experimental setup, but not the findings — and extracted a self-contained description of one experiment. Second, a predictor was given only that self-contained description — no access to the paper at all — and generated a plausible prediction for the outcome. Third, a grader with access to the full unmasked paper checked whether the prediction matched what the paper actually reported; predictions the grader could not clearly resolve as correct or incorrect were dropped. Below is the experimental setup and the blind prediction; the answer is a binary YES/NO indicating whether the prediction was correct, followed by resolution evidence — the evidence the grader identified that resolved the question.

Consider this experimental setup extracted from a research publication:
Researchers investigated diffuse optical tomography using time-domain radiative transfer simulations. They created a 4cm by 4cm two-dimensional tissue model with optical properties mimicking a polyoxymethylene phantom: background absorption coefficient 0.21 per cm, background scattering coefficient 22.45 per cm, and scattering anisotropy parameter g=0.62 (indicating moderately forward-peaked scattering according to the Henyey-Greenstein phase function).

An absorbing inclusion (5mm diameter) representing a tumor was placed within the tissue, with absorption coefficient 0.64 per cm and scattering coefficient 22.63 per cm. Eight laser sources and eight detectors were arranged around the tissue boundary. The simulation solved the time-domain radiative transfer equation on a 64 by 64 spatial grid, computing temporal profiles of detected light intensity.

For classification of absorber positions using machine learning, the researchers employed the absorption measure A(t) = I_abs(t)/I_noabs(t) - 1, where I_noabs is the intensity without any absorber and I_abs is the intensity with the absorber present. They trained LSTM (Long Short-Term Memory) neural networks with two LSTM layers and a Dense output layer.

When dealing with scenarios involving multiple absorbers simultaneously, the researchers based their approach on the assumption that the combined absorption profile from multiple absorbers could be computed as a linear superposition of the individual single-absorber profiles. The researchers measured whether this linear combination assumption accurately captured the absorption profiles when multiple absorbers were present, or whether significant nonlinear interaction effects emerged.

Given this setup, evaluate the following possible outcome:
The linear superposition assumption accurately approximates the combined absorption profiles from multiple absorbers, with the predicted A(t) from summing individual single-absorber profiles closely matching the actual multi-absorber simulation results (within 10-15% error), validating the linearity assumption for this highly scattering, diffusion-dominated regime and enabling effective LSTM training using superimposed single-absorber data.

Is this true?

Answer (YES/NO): NO